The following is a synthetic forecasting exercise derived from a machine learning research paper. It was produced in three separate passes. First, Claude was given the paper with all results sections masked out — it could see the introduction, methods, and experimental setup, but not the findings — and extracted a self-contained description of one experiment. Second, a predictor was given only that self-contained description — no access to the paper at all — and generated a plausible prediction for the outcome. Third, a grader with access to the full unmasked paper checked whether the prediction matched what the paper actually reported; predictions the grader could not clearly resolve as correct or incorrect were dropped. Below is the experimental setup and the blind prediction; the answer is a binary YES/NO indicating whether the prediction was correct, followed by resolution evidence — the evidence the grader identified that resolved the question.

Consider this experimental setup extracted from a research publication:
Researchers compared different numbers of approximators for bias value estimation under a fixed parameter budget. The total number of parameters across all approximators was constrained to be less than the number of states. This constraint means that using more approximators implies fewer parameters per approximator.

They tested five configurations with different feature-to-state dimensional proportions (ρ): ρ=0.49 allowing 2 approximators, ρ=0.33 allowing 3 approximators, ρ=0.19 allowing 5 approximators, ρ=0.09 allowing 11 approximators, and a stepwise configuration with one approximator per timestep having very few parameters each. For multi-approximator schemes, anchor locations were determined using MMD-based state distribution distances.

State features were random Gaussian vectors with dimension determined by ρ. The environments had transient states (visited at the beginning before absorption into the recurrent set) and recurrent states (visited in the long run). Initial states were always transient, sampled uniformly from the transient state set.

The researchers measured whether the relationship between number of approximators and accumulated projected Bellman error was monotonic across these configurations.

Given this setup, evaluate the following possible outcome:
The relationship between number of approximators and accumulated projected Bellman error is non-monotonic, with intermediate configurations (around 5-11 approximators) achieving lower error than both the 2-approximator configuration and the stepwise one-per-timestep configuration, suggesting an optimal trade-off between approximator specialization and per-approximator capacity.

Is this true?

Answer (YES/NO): NO